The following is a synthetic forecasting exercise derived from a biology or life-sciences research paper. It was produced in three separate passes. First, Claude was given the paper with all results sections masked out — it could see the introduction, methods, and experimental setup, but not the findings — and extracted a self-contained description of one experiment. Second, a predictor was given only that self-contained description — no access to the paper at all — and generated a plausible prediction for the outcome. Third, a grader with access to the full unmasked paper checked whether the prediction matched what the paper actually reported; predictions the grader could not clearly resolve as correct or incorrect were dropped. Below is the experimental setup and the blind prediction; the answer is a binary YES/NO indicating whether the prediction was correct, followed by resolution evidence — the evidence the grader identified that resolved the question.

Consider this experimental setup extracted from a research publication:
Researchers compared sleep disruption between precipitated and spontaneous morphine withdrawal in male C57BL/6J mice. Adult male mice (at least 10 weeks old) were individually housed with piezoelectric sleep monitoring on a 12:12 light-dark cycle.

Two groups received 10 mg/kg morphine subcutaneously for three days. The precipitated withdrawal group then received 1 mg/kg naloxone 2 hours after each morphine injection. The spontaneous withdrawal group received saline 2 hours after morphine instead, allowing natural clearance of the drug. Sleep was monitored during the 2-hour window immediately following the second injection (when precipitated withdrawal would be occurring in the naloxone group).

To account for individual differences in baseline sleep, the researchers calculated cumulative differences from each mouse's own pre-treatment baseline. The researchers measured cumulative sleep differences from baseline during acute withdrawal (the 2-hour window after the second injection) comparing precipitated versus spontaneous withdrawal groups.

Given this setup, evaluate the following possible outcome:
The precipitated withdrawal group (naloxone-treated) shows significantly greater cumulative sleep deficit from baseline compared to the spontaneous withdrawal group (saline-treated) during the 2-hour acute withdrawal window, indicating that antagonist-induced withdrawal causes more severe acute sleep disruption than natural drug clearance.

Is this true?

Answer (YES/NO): NO